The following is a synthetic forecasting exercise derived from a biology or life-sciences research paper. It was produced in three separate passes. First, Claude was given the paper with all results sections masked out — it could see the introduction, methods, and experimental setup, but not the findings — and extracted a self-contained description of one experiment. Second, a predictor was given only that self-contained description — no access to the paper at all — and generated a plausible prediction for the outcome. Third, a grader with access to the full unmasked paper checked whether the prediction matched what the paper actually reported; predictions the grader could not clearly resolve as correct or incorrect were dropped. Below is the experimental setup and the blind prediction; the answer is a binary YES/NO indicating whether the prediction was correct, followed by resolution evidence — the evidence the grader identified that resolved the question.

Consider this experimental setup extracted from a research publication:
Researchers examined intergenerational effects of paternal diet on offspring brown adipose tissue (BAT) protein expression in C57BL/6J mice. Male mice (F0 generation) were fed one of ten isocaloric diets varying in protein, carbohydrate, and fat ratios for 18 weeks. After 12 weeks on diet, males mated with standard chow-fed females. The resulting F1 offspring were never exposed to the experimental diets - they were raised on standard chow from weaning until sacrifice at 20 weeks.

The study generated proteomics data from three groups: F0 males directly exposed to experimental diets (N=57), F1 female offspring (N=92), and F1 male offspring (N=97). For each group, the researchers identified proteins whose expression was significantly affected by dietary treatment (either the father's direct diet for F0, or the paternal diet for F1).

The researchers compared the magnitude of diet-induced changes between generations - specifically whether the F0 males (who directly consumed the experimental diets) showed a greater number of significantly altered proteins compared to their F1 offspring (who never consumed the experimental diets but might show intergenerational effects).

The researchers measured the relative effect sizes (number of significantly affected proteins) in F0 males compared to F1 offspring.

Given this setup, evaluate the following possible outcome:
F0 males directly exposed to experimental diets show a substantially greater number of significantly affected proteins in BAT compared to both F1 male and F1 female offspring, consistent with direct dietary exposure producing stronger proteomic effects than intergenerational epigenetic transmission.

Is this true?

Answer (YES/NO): YES